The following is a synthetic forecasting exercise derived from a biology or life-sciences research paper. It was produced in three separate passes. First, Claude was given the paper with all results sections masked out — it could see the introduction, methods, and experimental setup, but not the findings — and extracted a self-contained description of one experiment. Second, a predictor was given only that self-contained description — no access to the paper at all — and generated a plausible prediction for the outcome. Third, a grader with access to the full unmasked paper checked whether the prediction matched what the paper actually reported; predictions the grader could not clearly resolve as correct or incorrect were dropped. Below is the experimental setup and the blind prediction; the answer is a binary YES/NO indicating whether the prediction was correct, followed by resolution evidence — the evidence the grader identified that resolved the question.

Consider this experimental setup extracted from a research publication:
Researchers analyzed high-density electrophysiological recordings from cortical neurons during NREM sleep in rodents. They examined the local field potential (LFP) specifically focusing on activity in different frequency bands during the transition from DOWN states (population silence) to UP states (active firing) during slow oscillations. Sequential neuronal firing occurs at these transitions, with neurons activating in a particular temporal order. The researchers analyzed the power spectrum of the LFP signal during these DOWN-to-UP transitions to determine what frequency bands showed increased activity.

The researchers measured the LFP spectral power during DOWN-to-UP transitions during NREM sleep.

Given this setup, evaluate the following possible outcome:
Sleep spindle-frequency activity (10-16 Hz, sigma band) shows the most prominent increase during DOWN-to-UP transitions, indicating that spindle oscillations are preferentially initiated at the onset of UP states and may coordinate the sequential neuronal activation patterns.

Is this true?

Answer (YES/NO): NO